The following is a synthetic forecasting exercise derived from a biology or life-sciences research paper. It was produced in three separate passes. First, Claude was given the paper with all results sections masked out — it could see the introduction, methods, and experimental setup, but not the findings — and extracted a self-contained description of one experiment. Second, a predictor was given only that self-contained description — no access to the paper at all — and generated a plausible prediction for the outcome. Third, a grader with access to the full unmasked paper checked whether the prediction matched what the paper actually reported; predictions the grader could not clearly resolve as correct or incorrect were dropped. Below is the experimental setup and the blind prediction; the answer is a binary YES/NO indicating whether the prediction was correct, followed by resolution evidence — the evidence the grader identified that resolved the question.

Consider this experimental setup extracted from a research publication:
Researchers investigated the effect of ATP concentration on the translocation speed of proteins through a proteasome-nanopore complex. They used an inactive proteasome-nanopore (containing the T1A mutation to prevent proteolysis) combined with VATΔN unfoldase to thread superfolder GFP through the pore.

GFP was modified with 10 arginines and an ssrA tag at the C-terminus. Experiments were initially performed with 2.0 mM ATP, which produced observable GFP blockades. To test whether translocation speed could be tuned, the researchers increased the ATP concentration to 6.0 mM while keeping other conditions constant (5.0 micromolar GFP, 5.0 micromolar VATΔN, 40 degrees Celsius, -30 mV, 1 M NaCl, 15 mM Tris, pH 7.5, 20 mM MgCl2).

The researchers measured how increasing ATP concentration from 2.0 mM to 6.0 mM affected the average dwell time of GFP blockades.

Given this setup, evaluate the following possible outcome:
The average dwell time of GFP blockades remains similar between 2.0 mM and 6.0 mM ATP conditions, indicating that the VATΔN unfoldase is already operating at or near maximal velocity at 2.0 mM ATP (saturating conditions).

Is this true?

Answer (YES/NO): NO